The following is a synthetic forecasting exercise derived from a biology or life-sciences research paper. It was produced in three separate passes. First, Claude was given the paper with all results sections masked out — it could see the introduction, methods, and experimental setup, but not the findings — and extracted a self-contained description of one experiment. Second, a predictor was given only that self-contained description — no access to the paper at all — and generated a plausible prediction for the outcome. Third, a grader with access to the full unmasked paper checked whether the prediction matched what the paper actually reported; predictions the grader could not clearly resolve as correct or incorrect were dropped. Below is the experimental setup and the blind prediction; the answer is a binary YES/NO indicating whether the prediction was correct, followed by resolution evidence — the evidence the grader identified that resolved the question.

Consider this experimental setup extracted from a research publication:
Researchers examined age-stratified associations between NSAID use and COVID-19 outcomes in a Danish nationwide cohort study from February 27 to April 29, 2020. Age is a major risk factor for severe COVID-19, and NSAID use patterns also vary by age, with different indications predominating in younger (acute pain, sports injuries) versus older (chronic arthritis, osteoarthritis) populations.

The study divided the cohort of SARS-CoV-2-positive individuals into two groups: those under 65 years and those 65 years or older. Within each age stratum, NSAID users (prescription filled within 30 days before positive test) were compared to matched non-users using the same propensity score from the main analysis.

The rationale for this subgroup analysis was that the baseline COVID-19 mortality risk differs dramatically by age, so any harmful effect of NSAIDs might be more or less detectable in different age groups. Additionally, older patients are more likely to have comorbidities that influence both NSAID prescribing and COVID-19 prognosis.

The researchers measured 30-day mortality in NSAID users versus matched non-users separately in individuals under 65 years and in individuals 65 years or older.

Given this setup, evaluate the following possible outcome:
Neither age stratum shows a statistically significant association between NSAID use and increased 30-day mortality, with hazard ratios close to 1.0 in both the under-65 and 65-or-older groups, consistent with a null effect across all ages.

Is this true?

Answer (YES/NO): NO